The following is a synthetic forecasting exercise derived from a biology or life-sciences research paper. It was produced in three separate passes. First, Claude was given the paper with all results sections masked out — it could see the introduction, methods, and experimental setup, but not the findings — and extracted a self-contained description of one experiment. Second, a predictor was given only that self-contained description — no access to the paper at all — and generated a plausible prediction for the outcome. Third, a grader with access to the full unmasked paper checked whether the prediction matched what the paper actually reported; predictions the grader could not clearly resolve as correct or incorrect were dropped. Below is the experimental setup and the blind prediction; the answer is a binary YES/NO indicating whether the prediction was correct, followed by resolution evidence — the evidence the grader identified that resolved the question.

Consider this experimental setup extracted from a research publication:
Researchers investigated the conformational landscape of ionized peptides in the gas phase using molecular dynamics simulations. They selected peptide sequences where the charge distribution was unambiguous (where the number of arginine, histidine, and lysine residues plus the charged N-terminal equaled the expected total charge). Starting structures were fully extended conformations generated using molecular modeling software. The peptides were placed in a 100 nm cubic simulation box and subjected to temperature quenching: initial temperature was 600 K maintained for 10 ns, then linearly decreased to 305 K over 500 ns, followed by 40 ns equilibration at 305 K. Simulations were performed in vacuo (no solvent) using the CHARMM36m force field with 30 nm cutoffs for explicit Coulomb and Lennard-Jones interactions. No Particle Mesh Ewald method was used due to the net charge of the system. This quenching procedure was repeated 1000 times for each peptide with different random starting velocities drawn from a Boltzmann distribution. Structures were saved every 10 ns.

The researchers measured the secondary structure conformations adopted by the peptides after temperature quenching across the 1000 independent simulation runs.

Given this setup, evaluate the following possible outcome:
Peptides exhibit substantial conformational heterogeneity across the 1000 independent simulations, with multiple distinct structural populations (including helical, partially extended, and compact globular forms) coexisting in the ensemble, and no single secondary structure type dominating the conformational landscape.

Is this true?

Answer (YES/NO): NO